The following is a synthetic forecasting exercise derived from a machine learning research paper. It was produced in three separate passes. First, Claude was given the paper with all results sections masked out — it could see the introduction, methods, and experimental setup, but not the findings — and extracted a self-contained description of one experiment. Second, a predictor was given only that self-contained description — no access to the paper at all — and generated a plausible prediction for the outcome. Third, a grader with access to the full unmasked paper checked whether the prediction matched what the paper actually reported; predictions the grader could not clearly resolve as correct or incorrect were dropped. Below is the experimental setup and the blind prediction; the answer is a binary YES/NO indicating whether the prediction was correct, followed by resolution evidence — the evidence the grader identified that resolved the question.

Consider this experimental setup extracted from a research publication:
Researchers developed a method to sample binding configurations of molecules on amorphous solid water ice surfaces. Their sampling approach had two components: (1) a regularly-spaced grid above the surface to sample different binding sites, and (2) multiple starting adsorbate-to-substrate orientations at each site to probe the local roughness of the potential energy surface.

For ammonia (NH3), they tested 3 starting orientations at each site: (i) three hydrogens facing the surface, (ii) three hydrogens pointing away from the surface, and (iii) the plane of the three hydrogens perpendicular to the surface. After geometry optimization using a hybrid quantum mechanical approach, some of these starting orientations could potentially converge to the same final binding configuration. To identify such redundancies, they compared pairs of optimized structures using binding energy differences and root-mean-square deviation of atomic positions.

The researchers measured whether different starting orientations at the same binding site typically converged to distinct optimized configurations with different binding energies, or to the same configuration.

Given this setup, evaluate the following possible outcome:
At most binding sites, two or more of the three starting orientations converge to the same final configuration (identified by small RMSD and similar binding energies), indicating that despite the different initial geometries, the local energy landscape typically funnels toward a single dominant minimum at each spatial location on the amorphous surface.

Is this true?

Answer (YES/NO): NO